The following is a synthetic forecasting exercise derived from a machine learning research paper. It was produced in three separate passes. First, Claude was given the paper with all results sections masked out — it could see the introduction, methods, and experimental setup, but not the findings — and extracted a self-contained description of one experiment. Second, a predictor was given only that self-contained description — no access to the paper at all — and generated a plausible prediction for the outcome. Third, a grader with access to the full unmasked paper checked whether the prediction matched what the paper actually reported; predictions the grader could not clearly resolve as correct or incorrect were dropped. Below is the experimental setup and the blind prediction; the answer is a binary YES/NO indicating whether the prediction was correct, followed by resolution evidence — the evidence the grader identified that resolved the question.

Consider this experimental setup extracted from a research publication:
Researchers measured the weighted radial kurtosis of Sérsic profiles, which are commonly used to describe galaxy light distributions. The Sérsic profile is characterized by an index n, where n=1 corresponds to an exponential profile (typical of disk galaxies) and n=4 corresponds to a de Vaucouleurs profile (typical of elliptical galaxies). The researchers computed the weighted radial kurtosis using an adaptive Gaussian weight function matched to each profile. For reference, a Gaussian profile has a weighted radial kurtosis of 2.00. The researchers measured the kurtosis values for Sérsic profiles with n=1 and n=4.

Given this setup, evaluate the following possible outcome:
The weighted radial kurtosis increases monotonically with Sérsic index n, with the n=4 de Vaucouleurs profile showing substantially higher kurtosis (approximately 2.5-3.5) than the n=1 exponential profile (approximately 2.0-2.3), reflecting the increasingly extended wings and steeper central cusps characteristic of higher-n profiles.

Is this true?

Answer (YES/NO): NO